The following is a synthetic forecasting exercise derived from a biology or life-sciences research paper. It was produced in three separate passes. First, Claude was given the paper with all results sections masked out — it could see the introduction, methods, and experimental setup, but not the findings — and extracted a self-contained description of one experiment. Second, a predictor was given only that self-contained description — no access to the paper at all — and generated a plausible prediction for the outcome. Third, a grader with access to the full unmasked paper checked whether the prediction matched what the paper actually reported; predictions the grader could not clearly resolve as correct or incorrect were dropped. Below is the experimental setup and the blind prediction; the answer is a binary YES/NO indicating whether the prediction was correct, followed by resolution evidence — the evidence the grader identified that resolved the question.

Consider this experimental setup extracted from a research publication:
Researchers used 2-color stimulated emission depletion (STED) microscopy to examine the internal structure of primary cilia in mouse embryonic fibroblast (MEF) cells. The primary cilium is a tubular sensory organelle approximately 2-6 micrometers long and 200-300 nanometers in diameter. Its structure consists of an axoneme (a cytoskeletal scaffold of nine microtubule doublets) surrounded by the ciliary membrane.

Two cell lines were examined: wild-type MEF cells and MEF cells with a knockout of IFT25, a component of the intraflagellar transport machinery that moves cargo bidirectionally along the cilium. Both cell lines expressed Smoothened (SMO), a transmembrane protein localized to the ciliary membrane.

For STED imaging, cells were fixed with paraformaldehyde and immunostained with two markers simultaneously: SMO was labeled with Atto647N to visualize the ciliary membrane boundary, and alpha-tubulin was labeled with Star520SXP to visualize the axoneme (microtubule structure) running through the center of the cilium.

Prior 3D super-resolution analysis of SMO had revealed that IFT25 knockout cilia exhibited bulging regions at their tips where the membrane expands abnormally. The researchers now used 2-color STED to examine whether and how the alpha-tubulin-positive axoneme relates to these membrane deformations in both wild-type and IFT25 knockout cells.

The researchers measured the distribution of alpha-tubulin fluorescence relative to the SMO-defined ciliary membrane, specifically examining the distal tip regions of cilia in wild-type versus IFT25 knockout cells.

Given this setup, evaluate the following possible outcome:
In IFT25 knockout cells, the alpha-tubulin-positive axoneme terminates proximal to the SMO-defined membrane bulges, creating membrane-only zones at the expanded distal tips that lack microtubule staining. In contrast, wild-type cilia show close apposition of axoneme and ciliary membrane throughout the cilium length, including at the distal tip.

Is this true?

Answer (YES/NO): NO